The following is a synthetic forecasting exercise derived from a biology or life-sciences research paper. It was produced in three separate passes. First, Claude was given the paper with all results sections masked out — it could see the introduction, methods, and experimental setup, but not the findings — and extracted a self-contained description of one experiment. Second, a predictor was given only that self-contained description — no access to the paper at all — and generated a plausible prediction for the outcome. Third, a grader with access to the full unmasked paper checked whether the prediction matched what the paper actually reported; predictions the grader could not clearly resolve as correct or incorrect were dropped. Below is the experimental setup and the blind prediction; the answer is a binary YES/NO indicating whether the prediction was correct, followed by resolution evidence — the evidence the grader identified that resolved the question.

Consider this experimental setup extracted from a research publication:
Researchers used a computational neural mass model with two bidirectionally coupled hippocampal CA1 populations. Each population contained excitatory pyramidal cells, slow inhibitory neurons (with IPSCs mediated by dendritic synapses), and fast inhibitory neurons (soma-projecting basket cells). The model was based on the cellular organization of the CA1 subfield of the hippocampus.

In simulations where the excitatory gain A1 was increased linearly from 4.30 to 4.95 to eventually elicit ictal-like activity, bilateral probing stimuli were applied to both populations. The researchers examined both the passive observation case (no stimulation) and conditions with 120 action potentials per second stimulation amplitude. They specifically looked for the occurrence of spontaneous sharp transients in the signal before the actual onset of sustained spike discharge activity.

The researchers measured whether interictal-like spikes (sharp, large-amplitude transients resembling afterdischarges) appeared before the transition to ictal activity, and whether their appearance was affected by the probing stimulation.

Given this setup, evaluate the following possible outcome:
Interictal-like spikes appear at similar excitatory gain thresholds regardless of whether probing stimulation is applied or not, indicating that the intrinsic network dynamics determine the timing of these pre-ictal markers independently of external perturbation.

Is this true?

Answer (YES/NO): NO